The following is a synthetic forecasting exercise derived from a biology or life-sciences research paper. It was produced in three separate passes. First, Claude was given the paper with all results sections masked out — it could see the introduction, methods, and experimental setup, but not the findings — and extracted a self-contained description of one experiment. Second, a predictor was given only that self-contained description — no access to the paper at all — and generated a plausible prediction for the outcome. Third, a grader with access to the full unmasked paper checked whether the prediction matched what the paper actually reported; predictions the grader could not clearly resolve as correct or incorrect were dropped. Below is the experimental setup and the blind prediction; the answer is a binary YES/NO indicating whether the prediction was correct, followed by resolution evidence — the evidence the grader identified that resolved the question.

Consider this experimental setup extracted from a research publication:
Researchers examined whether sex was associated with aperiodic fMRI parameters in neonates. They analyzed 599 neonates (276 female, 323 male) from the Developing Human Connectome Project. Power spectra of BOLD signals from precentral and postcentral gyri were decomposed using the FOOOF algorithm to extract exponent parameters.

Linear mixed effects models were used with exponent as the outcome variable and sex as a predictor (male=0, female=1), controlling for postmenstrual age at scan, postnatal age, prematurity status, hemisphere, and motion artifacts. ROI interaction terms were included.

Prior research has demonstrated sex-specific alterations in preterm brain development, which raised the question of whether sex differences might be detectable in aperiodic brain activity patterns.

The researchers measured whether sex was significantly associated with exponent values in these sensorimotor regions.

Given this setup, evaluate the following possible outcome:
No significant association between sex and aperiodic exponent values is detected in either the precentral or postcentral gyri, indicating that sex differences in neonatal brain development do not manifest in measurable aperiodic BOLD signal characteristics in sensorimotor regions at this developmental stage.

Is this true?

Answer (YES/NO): NO